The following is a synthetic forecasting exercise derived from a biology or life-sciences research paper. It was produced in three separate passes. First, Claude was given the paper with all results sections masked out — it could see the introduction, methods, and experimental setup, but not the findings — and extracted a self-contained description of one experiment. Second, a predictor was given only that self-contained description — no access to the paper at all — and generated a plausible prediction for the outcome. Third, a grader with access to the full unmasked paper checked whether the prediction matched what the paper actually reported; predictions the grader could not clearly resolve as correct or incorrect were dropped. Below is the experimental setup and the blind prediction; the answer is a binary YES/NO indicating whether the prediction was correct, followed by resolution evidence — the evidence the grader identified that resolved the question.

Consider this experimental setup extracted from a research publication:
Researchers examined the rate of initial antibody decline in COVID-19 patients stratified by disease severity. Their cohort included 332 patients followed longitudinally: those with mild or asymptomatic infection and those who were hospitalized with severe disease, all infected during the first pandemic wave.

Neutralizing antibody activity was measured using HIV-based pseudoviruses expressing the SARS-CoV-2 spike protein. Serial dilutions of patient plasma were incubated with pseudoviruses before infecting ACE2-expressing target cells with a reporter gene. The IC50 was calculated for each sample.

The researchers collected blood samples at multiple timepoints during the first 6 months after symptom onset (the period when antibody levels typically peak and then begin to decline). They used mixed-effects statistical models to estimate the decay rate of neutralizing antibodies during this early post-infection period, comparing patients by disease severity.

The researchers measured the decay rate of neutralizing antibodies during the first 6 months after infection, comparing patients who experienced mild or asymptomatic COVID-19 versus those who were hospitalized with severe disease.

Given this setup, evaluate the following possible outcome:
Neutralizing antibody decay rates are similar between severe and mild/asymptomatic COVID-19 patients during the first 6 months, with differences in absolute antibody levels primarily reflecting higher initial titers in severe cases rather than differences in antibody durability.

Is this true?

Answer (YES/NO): NO